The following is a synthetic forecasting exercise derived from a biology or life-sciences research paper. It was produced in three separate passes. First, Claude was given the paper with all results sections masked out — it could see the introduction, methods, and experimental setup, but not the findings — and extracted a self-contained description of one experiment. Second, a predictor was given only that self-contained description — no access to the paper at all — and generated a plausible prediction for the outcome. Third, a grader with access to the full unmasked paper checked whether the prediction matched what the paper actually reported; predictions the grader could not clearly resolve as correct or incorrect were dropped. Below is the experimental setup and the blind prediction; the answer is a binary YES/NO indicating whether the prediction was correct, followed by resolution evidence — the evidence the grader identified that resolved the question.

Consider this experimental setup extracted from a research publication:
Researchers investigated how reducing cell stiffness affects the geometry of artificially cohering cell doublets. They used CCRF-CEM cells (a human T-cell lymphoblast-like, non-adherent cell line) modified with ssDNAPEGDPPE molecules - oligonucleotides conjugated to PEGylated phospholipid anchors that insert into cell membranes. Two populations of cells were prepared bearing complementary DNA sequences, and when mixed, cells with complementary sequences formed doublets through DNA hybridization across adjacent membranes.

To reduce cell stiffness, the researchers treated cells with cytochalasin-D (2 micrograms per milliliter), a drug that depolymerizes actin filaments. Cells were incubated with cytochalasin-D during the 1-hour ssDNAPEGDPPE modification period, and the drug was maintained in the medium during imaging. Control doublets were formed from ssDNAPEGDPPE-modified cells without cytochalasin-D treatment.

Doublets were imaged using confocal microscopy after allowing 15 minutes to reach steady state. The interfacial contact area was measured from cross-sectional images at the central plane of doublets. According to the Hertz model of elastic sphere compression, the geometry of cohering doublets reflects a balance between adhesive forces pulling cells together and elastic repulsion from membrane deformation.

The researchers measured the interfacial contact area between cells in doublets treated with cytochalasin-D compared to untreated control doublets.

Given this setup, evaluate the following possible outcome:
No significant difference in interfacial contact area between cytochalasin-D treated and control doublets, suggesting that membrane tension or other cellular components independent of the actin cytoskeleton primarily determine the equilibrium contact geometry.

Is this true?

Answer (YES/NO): NO